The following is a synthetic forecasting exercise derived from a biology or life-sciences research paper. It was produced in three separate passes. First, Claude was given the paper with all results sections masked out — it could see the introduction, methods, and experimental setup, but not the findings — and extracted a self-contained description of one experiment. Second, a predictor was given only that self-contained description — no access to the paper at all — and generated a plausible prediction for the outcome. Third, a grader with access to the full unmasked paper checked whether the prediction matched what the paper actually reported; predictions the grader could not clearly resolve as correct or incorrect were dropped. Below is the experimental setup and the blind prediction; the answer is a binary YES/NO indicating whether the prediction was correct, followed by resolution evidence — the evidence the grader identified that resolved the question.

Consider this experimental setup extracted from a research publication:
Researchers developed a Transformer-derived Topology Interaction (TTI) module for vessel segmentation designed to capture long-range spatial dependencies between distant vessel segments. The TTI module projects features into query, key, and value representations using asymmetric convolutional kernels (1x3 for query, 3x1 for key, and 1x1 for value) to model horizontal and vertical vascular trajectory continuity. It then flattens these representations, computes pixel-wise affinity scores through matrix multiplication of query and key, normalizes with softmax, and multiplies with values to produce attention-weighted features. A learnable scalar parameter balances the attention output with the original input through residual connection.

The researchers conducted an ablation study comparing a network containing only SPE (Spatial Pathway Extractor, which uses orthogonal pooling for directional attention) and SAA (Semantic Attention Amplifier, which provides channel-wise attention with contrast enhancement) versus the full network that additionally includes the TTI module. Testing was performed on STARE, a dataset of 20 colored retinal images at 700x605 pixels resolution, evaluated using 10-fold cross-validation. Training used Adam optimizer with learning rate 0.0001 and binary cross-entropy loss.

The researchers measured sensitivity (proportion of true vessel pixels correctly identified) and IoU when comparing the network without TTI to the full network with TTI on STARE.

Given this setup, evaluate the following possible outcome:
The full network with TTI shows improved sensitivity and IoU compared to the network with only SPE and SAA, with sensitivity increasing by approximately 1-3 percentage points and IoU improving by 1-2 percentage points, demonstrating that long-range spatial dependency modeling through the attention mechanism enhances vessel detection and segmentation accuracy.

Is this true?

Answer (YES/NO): NO